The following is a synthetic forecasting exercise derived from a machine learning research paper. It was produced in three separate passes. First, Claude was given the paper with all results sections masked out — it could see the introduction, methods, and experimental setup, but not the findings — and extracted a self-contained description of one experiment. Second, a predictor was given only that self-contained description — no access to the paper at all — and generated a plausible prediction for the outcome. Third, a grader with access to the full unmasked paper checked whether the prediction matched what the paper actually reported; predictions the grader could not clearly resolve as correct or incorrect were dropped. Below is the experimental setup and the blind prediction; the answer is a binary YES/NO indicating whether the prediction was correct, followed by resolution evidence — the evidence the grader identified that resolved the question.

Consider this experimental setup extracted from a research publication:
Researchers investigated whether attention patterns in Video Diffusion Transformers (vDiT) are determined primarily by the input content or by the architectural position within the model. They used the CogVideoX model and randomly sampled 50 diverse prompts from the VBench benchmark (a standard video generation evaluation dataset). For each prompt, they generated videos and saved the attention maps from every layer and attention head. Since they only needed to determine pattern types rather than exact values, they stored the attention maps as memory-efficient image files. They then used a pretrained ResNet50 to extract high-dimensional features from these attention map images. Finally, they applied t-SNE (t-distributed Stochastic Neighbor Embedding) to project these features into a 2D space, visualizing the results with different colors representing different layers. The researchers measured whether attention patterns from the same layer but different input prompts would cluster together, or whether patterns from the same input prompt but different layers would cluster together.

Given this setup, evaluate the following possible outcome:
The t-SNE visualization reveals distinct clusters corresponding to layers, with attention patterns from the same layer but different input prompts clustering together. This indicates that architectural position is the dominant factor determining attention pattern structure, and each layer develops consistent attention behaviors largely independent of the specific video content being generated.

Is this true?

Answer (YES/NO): YES